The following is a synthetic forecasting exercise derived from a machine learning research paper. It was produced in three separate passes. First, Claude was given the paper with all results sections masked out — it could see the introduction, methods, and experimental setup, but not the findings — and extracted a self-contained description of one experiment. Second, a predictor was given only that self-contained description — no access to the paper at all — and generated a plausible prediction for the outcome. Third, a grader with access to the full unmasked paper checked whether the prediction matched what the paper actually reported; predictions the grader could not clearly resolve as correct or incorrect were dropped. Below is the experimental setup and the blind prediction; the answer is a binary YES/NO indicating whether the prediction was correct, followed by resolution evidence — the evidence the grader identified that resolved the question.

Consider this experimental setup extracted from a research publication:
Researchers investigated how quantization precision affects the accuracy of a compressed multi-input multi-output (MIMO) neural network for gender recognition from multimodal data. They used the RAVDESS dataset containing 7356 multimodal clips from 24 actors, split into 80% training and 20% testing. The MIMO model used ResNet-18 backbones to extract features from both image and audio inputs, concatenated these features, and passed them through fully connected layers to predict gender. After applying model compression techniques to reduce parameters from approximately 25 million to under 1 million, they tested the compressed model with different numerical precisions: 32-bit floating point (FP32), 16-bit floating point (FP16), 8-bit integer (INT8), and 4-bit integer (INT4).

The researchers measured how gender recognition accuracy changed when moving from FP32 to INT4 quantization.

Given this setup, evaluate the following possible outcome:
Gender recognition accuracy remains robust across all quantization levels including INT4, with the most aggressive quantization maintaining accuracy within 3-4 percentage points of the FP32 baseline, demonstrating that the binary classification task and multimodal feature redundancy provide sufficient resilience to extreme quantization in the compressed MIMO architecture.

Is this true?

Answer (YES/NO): YES